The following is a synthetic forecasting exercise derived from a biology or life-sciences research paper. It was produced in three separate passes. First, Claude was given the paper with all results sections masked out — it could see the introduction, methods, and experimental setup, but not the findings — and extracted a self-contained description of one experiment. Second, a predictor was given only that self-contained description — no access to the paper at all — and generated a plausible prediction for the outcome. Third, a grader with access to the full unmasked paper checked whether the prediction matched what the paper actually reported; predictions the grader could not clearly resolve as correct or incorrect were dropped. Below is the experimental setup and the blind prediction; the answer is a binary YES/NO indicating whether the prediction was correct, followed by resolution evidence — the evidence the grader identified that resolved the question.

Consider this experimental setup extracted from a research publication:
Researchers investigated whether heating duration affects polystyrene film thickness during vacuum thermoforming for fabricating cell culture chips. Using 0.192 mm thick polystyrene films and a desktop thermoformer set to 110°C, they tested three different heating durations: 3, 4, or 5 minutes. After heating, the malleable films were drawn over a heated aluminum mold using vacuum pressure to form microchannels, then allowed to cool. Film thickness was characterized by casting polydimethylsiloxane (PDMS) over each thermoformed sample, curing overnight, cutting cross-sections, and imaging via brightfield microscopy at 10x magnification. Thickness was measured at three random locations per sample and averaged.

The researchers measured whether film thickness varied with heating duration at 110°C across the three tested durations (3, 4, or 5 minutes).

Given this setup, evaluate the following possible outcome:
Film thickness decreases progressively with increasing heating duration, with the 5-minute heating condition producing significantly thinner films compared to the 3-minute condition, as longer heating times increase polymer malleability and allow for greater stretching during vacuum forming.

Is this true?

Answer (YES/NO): NO